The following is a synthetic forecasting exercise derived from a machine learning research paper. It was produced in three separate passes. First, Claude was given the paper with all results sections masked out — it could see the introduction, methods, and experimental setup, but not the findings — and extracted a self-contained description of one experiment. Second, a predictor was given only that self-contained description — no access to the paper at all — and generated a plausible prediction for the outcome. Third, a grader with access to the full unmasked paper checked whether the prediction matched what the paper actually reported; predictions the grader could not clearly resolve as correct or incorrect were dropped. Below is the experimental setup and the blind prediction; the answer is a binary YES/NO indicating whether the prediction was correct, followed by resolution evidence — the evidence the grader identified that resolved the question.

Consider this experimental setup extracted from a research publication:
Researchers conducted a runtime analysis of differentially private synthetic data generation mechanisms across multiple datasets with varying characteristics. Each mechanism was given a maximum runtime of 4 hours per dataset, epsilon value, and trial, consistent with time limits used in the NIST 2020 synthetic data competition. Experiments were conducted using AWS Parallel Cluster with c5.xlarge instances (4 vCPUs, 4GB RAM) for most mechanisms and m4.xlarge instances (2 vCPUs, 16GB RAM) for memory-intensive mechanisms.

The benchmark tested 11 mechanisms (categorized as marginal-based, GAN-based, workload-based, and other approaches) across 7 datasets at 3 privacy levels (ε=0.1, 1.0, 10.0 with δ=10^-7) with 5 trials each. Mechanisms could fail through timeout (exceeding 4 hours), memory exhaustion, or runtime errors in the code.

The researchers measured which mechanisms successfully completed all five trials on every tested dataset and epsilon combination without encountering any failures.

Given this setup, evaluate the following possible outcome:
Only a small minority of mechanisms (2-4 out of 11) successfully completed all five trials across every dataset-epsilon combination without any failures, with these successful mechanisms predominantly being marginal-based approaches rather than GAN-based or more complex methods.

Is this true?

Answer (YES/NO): YES